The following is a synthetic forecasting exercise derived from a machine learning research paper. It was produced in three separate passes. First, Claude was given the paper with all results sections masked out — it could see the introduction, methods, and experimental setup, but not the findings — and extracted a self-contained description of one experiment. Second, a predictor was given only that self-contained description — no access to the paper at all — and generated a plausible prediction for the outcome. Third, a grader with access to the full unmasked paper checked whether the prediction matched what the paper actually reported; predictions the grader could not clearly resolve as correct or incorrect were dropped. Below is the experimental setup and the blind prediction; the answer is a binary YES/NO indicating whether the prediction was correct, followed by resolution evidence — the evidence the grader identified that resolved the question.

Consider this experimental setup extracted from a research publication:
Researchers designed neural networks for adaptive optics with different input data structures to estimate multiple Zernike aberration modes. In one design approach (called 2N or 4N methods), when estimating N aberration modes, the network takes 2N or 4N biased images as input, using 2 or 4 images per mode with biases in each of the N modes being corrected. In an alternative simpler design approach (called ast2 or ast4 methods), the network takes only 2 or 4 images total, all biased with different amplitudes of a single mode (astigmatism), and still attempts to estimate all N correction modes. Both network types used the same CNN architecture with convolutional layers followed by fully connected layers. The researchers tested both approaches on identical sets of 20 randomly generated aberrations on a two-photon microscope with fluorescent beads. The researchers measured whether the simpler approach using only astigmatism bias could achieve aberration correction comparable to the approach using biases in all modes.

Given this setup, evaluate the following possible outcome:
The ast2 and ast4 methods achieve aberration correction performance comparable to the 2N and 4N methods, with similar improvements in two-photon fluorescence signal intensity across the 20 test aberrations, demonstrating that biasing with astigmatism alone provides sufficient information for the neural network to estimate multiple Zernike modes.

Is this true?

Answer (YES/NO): NO